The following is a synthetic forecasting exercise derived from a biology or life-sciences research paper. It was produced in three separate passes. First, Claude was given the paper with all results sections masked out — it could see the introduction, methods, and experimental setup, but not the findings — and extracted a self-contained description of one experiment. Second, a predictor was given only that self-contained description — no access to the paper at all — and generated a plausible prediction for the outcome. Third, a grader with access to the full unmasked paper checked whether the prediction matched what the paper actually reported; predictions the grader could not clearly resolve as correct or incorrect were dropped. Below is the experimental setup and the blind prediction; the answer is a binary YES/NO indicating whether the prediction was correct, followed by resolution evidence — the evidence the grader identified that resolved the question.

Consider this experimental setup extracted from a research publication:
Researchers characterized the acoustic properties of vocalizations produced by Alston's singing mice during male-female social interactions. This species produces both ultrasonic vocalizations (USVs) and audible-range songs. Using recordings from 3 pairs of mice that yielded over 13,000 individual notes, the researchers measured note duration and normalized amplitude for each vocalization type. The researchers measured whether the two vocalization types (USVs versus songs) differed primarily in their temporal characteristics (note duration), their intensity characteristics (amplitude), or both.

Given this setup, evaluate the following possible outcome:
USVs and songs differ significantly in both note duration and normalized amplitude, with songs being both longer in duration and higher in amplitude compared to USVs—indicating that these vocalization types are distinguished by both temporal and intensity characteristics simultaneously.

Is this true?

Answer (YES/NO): NO